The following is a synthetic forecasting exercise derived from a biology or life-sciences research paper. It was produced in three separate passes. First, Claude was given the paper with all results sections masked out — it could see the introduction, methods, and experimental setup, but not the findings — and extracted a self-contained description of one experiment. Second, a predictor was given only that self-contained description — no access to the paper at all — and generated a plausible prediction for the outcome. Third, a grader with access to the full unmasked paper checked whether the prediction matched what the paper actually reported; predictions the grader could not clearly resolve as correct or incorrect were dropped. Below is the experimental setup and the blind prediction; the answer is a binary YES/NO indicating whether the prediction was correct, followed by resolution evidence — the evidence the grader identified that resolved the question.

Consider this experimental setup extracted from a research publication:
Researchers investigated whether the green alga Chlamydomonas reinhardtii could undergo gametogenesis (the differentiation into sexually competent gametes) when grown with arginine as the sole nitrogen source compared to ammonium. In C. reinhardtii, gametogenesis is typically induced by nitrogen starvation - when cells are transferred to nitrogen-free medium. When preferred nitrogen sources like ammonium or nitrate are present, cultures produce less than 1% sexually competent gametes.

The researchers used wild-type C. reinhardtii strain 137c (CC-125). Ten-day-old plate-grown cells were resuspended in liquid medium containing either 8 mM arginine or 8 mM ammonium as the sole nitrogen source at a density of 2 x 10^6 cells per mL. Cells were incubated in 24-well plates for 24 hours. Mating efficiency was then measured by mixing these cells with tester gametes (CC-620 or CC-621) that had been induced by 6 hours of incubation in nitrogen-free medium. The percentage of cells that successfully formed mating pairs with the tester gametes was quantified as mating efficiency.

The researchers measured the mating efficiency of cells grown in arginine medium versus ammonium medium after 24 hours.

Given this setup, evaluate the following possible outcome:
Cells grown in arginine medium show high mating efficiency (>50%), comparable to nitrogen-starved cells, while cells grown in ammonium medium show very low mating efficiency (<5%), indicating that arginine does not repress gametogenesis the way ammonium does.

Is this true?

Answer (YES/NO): NO